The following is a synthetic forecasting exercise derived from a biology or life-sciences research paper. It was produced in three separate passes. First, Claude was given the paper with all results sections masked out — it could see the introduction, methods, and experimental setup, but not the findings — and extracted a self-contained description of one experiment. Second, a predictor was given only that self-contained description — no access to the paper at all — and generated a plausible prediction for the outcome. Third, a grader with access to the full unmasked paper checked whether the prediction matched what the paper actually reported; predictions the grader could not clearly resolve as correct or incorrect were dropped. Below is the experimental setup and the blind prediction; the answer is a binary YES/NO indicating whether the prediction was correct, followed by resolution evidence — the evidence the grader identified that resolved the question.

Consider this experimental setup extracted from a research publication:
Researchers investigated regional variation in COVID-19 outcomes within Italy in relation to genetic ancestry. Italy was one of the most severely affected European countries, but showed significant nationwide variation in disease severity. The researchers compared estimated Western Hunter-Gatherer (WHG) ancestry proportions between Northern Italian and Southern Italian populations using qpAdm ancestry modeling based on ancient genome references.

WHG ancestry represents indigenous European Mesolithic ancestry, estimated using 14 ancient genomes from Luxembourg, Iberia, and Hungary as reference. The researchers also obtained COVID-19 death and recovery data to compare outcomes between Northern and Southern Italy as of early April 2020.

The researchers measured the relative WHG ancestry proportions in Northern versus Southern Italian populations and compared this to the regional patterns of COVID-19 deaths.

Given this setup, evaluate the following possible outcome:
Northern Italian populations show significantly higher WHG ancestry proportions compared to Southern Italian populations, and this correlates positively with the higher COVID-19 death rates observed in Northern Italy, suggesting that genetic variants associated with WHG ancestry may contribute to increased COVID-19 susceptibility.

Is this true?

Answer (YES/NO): YES